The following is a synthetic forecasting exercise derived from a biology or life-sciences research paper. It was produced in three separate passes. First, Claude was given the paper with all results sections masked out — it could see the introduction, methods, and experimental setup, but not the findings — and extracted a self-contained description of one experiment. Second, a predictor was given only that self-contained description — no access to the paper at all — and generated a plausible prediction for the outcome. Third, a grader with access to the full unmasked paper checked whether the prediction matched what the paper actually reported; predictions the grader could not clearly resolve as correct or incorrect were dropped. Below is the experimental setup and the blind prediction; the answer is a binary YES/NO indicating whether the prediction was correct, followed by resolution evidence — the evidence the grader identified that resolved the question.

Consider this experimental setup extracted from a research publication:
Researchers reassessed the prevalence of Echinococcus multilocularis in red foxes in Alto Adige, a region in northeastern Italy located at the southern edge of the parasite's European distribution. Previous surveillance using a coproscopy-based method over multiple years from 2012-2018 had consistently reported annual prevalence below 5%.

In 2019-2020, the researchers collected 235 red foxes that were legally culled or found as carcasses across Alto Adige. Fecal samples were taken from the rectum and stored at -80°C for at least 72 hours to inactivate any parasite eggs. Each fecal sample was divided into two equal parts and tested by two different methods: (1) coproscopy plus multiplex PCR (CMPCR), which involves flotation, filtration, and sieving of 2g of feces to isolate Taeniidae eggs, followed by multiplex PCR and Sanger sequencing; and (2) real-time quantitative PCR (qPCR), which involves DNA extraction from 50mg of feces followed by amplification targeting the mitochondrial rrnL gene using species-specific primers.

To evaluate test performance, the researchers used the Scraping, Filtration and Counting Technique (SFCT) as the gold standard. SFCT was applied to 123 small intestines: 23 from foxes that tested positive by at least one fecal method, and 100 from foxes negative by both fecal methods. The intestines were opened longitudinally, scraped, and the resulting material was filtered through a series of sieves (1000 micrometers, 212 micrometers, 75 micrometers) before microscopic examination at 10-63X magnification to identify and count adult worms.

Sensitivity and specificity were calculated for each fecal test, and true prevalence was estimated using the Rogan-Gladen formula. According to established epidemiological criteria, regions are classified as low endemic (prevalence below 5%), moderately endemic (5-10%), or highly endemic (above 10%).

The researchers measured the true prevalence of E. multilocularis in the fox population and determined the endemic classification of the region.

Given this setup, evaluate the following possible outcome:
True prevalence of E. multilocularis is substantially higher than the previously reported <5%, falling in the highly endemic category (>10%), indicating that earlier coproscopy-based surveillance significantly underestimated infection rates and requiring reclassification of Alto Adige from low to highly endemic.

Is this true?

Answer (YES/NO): YES